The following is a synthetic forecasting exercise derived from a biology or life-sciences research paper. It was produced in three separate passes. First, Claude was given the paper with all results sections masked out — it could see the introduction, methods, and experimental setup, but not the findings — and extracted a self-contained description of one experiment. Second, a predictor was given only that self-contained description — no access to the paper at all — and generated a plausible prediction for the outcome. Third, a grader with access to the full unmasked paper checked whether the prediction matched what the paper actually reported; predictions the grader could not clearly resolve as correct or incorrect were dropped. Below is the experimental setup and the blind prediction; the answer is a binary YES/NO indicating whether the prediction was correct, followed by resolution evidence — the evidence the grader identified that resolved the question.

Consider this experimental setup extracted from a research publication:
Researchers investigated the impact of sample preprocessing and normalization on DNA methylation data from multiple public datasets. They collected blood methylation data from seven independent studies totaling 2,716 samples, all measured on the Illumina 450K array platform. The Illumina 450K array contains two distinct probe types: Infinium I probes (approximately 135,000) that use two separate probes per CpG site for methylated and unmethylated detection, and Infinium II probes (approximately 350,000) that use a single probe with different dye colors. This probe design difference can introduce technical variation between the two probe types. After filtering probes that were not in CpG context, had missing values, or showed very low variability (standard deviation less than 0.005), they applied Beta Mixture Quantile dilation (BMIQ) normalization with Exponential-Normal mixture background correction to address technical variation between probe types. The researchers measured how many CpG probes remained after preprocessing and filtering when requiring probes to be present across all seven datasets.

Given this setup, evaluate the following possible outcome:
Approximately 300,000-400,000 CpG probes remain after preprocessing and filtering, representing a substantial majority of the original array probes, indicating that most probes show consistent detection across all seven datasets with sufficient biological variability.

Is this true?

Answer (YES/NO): NO